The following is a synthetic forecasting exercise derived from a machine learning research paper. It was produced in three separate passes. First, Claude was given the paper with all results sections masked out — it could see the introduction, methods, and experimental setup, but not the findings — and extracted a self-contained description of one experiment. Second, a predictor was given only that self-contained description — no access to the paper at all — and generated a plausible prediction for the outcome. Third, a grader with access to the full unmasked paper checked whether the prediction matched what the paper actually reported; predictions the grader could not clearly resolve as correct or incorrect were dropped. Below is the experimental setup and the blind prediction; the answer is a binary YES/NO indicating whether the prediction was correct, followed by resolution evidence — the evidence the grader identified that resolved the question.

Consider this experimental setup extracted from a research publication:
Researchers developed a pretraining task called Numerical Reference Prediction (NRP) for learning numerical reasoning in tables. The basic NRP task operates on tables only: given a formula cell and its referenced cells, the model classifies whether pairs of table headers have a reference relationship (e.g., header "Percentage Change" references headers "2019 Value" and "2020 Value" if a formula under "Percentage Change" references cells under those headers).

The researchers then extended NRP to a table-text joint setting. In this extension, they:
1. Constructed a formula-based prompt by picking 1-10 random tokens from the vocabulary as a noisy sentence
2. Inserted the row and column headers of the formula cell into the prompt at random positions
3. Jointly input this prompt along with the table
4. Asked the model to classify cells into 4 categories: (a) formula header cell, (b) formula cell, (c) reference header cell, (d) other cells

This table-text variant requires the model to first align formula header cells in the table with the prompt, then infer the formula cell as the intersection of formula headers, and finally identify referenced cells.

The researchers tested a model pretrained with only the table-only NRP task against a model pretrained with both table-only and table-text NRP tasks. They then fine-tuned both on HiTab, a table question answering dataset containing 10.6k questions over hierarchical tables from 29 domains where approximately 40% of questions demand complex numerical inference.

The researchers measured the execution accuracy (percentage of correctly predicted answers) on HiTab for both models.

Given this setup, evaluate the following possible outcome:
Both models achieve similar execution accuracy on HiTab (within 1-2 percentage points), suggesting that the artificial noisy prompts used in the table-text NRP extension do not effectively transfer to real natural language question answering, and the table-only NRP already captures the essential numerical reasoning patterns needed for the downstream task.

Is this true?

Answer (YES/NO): NO